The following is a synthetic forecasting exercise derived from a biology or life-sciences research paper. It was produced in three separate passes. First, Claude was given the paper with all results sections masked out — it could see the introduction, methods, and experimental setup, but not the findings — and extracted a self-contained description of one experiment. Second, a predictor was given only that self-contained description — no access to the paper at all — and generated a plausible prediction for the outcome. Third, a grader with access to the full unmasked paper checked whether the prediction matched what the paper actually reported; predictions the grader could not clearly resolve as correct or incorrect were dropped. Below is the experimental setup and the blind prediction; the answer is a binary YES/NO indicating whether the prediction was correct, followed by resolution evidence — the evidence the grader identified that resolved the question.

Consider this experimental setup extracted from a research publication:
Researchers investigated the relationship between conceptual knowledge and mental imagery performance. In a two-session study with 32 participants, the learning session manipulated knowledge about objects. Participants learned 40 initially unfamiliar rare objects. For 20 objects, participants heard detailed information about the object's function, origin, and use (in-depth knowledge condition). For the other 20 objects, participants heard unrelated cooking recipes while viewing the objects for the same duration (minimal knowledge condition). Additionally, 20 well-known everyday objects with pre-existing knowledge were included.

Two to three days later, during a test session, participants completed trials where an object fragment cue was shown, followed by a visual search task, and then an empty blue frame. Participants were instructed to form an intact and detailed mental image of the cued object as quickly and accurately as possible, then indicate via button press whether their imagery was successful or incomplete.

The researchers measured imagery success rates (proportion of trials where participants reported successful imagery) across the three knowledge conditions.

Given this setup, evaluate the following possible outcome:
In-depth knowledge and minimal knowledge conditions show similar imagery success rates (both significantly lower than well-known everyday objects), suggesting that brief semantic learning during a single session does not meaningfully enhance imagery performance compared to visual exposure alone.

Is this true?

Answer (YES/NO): YES